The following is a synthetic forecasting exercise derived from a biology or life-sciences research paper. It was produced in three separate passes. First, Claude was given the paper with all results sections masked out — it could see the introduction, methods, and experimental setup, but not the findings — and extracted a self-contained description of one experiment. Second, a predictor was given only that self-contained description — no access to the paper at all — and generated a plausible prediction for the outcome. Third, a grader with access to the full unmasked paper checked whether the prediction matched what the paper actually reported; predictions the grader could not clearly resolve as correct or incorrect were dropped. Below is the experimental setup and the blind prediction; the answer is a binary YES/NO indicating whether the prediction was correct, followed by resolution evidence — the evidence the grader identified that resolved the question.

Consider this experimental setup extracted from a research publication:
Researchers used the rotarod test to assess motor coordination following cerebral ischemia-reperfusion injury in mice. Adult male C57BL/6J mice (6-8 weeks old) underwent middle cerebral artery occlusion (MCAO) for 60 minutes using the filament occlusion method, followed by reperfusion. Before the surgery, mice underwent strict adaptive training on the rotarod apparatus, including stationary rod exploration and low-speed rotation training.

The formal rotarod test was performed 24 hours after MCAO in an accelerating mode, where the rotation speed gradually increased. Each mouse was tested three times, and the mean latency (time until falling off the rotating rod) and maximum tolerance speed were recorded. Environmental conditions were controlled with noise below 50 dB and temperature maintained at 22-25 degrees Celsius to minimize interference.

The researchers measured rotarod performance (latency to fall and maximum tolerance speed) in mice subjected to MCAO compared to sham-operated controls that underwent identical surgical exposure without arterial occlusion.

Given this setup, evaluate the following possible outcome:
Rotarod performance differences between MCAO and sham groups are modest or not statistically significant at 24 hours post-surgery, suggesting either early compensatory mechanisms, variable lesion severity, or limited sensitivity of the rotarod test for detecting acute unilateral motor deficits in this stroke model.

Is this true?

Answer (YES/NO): NO